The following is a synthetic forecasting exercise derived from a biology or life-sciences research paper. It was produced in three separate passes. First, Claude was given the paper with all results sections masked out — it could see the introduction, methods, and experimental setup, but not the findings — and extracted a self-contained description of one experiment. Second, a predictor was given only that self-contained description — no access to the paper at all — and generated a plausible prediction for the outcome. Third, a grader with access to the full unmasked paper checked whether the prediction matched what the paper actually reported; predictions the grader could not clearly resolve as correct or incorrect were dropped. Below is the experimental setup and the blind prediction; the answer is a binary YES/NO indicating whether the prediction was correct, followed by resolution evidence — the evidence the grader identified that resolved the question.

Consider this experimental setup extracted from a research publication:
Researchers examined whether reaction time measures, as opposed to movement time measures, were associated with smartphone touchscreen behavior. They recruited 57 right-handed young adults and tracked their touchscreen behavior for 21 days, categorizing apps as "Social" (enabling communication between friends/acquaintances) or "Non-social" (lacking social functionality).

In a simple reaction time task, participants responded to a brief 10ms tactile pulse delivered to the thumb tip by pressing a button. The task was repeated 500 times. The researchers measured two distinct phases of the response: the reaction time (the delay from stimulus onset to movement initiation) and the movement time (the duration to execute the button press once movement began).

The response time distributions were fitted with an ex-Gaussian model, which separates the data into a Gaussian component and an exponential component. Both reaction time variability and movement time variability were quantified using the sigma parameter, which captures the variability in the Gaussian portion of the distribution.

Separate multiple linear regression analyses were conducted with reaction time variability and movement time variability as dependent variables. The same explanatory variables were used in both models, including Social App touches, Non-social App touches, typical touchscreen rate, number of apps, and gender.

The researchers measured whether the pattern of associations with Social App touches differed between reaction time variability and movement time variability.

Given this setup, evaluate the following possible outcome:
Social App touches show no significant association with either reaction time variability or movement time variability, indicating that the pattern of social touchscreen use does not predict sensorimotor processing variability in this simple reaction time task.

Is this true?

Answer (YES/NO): NO